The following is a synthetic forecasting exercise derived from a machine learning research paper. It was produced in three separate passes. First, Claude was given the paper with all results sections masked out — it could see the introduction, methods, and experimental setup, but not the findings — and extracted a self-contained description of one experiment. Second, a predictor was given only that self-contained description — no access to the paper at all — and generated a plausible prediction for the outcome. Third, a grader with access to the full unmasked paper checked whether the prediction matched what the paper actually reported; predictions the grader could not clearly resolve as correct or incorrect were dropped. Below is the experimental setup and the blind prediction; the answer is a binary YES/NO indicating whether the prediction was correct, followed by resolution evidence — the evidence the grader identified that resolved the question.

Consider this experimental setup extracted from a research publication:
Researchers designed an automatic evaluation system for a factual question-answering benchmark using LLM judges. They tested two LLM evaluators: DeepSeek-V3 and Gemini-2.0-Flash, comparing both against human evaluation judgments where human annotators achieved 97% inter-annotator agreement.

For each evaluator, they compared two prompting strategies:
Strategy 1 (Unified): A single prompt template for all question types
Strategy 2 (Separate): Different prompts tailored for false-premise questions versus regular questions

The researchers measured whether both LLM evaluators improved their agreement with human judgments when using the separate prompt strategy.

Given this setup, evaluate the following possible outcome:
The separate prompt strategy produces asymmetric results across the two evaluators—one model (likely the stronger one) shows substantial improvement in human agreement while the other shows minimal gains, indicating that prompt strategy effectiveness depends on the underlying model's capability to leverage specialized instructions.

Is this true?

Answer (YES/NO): NO